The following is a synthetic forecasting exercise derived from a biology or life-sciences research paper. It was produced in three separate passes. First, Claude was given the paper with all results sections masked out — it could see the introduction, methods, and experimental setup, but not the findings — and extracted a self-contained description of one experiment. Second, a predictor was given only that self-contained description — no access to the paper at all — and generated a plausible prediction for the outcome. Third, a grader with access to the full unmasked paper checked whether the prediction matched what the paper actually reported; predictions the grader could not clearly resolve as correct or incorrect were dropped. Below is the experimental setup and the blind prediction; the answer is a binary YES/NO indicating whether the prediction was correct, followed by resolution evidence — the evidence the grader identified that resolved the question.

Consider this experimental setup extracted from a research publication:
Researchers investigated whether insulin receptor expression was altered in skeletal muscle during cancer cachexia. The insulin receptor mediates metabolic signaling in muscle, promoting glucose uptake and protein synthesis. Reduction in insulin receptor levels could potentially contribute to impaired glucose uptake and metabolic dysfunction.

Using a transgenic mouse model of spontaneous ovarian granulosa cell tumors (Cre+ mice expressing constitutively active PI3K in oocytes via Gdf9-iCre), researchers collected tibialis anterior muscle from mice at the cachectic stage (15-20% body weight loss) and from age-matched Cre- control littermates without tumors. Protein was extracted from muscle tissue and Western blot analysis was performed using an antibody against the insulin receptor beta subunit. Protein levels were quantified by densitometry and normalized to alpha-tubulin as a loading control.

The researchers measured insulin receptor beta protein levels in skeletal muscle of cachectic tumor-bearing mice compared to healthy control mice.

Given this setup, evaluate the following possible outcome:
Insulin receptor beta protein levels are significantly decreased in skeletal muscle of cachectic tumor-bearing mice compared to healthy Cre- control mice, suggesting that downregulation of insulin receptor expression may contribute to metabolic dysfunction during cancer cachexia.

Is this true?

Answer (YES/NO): NO